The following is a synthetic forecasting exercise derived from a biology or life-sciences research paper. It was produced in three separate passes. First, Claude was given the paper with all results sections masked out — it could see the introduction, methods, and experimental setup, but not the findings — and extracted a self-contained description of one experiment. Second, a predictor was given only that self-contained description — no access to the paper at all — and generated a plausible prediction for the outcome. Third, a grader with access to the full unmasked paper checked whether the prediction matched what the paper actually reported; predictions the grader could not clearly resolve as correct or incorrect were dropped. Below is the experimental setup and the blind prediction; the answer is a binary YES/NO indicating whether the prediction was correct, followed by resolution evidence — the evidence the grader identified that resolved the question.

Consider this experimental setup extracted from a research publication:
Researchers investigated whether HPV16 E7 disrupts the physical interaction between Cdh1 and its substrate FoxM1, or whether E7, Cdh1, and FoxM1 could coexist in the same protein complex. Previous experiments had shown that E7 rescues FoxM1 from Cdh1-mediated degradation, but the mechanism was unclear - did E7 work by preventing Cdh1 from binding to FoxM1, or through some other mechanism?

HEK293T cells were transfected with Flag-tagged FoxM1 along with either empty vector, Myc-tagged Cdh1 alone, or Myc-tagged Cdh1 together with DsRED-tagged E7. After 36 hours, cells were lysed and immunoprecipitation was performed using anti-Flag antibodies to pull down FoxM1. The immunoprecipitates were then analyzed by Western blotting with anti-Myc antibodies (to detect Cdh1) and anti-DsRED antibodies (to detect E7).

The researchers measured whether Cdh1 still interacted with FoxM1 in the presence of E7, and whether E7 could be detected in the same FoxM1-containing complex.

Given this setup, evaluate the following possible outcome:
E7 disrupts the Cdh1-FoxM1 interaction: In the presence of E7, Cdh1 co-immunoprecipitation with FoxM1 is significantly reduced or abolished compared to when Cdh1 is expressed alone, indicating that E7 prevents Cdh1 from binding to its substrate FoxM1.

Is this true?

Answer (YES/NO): NO